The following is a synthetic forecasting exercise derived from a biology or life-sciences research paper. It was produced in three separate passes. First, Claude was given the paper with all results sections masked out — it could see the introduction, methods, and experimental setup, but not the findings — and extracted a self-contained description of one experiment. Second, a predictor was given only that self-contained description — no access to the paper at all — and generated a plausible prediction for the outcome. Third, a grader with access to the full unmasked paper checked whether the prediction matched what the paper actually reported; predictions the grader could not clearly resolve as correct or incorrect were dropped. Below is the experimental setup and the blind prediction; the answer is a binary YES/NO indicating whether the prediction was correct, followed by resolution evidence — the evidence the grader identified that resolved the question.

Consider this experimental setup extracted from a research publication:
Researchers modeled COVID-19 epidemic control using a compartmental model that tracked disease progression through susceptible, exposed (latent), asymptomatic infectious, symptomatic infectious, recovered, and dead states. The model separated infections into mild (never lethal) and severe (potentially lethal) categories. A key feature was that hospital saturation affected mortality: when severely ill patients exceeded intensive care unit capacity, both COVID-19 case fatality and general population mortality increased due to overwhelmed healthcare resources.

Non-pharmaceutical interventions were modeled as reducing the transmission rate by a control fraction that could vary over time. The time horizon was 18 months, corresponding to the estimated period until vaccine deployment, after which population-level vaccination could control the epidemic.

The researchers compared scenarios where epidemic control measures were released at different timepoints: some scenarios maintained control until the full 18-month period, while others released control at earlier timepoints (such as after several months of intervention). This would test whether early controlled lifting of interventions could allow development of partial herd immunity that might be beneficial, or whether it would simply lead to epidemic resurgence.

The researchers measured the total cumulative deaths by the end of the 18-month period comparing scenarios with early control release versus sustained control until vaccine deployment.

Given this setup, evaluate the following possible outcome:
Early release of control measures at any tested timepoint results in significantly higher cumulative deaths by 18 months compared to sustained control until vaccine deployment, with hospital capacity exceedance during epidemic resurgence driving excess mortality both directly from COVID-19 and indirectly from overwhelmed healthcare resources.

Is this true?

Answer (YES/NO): YES